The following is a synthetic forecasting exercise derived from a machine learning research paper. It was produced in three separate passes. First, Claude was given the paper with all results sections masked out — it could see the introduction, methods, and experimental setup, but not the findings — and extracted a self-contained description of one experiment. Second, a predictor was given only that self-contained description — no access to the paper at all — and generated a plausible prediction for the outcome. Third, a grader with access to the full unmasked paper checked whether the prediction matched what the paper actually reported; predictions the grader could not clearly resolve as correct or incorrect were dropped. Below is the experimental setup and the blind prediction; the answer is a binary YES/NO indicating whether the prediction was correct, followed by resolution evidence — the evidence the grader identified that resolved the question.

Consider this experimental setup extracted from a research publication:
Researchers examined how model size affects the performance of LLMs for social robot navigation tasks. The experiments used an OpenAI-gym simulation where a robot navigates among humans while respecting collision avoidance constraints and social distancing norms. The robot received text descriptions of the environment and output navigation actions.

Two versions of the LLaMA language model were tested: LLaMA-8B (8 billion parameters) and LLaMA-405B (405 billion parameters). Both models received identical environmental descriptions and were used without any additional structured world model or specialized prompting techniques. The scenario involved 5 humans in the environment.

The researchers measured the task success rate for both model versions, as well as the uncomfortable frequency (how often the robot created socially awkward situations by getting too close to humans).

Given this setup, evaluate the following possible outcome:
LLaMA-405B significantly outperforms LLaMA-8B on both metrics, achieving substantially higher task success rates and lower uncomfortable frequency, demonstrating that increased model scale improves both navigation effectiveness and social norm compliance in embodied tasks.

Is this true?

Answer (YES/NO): NO